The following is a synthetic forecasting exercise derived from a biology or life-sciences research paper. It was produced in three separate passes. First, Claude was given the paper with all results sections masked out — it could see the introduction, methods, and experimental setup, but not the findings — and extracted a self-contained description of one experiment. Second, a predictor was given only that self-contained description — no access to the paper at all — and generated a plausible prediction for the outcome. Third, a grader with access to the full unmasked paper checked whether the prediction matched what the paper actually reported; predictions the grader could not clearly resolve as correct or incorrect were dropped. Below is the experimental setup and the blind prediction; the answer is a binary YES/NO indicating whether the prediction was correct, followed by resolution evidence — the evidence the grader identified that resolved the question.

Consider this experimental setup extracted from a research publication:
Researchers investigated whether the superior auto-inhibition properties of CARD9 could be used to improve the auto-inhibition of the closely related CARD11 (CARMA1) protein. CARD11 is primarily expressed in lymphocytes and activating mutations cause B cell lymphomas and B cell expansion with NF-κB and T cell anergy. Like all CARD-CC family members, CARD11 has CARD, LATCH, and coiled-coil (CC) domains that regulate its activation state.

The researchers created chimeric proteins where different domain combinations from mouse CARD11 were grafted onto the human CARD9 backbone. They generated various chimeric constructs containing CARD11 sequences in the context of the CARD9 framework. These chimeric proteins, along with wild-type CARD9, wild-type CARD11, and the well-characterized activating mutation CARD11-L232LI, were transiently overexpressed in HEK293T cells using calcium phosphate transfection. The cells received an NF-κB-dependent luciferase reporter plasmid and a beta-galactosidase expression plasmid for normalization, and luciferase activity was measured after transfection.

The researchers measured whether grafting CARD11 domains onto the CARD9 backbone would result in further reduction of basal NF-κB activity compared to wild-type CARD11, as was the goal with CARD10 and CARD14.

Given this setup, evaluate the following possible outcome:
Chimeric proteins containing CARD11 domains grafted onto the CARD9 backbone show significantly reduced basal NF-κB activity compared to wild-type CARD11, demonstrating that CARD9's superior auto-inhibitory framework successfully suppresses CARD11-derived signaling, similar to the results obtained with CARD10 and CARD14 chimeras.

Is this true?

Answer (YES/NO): NO